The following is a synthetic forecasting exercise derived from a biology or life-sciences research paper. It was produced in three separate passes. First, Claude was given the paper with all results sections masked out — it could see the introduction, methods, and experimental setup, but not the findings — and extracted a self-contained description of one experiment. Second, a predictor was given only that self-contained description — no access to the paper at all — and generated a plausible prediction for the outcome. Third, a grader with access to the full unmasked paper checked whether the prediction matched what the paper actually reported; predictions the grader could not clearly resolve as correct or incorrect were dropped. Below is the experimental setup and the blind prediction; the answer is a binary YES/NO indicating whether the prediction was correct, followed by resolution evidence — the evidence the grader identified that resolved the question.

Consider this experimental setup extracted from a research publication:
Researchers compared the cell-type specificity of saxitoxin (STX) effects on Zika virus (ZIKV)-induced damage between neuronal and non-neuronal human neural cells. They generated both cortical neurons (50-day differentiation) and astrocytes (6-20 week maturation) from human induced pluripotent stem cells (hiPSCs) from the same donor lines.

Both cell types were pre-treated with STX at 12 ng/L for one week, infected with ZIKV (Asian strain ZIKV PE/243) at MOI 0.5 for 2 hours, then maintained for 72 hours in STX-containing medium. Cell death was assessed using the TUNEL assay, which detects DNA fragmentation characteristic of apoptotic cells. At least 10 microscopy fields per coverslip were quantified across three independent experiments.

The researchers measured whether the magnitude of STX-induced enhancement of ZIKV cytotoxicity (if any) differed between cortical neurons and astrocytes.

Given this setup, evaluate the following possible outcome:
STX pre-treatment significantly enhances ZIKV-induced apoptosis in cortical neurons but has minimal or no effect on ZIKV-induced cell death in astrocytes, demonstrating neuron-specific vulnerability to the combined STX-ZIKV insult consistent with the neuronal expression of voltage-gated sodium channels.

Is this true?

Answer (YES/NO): YES